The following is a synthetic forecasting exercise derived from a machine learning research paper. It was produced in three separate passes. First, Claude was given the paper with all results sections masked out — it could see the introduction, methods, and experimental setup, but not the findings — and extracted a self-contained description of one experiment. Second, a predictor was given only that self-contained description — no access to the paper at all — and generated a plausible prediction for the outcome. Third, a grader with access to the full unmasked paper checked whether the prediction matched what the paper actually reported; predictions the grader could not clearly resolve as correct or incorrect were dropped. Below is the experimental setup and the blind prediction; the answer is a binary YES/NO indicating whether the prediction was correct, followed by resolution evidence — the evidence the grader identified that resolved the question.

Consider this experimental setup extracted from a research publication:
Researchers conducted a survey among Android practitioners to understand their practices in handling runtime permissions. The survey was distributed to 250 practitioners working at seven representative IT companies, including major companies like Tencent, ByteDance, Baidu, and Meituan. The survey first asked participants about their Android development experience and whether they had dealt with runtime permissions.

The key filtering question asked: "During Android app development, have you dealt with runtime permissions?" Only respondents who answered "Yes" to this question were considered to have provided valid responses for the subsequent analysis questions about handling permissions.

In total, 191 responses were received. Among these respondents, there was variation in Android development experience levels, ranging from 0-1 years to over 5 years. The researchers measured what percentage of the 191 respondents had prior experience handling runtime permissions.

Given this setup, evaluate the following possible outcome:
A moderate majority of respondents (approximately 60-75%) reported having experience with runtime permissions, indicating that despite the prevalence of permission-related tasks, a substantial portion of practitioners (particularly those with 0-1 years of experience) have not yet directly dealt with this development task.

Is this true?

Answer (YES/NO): YES